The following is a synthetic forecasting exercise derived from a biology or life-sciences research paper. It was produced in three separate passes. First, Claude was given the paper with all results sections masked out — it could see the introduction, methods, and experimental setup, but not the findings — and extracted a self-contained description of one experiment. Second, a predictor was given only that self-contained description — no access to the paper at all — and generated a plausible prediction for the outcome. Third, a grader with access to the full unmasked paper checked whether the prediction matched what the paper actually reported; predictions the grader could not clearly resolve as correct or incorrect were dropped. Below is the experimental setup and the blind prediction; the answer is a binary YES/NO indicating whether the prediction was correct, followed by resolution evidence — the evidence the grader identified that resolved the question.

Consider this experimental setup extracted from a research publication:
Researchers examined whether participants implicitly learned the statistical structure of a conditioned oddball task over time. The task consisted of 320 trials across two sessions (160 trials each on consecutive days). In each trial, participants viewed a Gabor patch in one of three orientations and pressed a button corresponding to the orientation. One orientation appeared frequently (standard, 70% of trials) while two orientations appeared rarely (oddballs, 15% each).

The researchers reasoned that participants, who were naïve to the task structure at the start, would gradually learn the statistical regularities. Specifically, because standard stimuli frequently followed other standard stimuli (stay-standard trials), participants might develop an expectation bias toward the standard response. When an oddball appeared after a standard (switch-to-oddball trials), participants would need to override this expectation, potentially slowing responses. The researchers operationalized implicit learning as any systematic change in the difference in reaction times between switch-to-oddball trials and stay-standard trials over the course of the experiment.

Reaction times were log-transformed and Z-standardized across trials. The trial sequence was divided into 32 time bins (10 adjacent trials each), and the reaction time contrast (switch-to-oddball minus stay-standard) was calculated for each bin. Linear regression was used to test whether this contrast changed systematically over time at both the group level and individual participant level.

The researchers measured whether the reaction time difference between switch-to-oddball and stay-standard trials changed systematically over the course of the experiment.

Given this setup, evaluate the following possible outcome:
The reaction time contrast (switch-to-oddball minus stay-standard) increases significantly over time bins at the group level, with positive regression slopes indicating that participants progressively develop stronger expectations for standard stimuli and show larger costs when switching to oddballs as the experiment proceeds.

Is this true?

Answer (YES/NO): YES